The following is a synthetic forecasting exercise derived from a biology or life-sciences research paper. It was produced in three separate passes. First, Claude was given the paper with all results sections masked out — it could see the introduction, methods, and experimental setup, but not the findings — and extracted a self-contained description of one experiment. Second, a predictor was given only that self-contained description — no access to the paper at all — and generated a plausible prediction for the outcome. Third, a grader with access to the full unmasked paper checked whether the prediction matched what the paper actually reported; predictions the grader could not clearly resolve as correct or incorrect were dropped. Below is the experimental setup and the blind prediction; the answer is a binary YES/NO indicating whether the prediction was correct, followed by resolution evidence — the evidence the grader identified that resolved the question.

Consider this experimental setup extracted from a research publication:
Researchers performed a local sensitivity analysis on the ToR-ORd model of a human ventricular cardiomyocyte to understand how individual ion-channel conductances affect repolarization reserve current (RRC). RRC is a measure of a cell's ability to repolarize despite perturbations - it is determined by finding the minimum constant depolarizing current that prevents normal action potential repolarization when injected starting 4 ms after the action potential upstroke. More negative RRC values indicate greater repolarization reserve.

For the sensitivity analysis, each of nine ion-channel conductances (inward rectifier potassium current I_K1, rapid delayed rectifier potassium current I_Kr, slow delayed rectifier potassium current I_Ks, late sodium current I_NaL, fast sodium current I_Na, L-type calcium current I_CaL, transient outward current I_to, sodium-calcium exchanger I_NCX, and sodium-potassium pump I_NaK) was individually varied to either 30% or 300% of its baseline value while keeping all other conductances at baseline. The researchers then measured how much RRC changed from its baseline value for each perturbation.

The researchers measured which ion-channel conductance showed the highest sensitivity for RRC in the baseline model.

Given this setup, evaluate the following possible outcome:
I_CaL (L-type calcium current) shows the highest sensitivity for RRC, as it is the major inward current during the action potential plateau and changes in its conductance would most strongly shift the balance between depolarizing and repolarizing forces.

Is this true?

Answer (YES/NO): YES